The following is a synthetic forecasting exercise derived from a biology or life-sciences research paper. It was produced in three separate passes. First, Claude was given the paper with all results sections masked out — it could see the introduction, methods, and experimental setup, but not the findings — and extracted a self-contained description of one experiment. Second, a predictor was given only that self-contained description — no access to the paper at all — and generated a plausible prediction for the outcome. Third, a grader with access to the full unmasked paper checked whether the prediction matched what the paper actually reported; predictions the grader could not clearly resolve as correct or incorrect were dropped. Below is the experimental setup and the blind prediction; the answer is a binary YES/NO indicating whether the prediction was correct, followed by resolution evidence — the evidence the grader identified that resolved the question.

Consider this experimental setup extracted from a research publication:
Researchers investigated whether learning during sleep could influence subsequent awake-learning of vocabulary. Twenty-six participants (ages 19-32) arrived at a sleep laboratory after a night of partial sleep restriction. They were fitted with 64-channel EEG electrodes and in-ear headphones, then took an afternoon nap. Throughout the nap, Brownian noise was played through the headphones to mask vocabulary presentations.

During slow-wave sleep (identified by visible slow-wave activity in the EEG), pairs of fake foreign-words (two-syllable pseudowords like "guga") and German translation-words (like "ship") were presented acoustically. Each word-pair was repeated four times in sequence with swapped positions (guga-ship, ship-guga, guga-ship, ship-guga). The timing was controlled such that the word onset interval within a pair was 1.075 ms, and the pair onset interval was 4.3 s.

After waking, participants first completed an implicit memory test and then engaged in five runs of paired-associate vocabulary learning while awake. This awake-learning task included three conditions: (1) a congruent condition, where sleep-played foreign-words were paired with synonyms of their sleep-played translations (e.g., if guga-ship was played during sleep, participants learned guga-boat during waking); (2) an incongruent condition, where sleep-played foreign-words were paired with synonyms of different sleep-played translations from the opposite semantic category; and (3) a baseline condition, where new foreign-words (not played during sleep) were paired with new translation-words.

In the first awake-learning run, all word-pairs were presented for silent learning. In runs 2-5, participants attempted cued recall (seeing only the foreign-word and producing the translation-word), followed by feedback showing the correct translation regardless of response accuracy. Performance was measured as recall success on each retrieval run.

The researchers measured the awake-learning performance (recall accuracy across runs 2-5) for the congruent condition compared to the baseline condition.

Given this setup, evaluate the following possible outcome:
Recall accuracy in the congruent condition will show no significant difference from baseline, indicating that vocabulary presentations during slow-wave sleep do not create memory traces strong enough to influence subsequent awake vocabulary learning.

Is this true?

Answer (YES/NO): NO